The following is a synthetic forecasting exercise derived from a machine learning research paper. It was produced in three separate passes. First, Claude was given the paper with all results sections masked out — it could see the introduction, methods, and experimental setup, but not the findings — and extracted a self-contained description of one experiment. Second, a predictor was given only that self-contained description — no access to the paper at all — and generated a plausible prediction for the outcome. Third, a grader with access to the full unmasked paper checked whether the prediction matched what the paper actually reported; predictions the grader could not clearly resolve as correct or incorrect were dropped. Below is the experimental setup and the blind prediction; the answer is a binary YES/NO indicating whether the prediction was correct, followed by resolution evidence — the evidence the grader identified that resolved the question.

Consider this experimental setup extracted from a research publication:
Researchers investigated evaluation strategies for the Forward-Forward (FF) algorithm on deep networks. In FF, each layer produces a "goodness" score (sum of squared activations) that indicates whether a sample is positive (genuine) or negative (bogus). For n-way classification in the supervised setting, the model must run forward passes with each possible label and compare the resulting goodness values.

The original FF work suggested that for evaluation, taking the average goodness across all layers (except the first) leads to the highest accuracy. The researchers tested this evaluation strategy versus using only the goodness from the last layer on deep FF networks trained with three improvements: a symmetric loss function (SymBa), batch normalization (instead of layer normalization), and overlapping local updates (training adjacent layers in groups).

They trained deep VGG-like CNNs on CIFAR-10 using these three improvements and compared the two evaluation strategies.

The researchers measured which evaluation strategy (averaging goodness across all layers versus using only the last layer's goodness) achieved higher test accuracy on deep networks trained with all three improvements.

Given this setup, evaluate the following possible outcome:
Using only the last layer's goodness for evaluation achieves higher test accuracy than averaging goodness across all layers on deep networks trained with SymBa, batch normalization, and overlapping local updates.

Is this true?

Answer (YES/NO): YES